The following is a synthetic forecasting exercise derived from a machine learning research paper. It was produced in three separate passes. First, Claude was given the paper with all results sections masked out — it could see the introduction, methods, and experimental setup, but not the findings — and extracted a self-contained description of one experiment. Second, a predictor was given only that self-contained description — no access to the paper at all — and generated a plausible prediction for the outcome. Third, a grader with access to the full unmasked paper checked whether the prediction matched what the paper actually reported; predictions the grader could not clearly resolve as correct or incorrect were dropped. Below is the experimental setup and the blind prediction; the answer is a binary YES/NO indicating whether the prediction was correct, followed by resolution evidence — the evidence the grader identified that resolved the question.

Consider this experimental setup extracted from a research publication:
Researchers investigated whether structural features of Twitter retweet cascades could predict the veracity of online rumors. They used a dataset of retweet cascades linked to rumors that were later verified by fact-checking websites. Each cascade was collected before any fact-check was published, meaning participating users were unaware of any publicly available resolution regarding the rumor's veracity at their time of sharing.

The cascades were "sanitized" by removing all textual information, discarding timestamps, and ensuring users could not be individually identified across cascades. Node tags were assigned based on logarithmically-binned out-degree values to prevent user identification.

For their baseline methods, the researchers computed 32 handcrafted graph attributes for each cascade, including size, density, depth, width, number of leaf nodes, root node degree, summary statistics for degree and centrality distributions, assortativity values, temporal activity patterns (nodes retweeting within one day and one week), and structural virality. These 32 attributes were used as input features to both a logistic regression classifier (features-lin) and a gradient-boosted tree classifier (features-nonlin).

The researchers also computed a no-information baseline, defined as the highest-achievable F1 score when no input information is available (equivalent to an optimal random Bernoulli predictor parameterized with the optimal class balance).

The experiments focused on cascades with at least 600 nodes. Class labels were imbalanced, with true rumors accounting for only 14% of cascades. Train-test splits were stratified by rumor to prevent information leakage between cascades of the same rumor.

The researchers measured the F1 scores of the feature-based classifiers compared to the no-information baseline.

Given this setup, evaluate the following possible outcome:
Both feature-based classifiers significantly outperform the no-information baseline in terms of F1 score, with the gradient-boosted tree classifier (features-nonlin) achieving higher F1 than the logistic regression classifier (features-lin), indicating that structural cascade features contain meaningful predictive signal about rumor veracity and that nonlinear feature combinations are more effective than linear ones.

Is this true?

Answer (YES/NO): NO